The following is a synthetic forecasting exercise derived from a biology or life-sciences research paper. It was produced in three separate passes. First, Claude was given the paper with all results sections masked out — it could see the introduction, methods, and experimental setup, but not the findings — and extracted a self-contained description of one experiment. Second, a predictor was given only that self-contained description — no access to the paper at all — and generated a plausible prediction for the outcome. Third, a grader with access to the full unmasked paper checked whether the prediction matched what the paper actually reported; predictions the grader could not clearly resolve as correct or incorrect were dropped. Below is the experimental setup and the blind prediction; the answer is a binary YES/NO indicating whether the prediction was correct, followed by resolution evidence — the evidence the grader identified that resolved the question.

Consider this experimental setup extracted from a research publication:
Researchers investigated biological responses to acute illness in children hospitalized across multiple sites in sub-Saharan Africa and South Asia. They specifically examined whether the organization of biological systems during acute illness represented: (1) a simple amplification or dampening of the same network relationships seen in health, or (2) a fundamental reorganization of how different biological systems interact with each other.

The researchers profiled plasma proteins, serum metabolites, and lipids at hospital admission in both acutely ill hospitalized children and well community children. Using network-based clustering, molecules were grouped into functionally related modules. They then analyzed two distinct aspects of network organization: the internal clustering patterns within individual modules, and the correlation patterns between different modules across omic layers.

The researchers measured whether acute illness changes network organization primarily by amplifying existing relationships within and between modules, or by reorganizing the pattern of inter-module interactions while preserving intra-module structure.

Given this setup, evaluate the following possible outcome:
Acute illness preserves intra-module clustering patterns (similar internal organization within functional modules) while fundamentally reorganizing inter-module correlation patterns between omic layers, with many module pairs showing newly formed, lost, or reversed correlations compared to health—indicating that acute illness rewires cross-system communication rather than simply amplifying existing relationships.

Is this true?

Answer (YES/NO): YES